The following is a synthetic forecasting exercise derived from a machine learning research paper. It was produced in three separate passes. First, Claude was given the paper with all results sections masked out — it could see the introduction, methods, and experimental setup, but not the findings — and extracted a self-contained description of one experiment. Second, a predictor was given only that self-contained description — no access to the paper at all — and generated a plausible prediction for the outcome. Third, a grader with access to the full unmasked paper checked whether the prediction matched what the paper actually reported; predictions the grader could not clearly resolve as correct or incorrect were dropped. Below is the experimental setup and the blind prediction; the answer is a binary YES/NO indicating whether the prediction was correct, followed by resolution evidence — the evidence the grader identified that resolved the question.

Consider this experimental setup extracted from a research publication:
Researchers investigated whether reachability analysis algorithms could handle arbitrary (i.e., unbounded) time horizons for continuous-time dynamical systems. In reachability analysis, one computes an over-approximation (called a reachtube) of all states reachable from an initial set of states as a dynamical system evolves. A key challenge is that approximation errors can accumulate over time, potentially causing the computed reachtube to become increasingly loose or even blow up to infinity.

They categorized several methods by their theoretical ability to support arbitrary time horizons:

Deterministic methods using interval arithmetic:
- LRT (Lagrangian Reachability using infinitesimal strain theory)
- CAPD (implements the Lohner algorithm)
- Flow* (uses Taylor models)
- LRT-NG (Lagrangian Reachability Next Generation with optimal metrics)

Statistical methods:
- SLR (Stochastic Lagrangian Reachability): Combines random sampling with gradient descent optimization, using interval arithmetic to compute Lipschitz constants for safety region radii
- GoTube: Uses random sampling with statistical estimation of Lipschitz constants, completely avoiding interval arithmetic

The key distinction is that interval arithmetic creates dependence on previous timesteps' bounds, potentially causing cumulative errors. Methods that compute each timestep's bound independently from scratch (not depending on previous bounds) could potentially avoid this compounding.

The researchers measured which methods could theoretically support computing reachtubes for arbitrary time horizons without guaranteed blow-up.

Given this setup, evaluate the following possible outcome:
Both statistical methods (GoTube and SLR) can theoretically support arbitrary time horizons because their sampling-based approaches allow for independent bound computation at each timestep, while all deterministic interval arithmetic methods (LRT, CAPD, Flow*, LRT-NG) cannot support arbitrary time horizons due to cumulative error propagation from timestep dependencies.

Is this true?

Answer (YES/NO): NO